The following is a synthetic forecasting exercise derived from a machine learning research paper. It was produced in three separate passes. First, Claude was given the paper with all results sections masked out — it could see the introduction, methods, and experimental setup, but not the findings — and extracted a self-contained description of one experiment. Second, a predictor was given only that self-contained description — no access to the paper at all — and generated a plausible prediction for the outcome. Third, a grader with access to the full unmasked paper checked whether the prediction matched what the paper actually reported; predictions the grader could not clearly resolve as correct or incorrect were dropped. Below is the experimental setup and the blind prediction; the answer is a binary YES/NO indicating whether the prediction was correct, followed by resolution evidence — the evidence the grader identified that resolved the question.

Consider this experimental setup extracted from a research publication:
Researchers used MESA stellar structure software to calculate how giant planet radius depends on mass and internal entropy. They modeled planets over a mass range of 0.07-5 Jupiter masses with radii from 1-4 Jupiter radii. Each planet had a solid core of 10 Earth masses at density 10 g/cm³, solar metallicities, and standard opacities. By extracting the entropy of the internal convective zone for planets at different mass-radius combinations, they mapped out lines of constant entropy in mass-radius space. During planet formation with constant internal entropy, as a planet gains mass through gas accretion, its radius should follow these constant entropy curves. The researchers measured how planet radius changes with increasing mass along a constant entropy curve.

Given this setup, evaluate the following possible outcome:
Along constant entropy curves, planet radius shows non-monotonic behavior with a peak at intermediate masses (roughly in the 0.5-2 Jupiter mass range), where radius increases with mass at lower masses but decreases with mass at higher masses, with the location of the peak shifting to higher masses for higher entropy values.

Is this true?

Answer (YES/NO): NO